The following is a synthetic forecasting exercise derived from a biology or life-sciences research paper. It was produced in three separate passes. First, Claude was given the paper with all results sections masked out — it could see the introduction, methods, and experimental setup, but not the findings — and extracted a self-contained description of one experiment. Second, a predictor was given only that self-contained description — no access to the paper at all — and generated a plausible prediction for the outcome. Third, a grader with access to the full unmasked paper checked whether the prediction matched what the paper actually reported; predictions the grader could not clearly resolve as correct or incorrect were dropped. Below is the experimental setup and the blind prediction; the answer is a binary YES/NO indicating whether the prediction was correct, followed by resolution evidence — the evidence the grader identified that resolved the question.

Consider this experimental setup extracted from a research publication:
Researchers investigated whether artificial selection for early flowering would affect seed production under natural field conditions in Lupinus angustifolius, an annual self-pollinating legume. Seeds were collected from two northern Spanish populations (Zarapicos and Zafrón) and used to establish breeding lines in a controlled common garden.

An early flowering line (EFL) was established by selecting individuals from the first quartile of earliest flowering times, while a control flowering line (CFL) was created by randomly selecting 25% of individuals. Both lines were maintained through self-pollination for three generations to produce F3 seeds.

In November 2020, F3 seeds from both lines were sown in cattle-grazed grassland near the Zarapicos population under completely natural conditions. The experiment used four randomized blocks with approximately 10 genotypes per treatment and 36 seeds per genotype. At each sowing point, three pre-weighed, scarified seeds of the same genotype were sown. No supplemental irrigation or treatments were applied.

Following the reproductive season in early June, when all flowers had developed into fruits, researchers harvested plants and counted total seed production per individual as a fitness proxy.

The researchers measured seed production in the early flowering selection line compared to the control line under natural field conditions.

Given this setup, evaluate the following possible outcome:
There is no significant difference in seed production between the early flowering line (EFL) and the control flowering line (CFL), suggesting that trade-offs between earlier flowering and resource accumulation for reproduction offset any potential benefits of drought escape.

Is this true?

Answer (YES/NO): YES